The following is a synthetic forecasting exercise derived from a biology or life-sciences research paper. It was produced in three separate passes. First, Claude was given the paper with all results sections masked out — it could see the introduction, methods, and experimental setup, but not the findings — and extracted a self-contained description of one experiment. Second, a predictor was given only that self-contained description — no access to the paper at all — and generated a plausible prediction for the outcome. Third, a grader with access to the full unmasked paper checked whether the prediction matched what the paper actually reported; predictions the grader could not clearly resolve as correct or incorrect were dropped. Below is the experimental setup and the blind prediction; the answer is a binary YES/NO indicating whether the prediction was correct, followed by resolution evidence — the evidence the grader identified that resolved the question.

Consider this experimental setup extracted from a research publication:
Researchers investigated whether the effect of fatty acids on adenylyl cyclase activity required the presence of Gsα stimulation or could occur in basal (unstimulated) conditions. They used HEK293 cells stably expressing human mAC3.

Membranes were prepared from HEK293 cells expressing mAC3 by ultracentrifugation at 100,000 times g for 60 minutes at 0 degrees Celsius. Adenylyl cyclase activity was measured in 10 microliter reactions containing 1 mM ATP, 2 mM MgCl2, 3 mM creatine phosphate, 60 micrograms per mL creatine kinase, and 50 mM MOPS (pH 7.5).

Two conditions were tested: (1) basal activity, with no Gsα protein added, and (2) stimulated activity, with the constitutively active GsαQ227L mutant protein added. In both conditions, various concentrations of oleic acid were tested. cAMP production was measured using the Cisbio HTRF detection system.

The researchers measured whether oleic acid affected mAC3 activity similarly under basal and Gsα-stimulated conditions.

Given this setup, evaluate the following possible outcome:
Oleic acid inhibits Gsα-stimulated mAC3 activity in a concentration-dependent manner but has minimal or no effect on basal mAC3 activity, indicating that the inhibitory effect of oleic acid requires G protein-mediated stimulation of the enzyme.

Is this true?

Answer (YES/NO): NO